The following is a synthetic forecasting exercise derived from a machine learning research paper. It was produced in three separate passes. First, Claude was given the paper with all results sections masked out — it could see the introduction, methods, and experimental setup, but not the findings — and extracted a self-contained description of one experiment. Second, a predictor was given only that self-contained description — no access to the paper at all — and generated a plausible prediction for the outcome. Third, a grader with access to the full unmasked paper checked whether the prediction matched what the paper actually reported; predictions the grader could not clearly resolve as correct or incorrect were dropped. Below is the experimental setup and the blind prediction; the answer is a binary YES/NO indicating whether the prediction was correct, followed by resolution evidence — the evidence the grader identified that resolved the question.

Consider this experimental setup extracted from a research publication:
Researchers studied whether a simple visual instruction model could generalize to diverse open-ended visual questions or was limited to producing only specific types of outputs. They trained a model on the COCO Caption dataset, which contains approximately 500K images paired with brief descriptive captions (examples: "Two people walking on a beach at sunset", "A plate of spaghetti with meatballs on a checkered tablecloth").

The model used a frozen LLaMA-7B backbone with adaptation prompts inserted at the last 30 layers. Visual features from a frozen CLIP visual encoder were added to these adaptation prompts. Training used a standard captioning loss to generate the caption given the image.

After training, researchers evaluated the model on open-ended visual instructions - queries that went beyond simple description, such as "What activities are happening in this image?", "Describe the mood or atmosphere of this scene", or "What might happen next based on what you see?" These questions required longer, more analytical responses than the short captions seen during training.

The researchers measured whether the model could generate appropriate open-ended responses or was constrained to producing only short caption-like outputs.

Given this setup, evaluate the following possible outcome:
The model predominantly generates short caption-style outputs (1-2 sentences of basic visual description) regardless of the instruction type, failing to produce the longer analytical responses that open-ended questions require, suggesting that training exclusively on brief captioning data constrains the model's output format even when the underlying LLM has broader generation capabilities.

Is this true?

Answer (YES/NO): YES